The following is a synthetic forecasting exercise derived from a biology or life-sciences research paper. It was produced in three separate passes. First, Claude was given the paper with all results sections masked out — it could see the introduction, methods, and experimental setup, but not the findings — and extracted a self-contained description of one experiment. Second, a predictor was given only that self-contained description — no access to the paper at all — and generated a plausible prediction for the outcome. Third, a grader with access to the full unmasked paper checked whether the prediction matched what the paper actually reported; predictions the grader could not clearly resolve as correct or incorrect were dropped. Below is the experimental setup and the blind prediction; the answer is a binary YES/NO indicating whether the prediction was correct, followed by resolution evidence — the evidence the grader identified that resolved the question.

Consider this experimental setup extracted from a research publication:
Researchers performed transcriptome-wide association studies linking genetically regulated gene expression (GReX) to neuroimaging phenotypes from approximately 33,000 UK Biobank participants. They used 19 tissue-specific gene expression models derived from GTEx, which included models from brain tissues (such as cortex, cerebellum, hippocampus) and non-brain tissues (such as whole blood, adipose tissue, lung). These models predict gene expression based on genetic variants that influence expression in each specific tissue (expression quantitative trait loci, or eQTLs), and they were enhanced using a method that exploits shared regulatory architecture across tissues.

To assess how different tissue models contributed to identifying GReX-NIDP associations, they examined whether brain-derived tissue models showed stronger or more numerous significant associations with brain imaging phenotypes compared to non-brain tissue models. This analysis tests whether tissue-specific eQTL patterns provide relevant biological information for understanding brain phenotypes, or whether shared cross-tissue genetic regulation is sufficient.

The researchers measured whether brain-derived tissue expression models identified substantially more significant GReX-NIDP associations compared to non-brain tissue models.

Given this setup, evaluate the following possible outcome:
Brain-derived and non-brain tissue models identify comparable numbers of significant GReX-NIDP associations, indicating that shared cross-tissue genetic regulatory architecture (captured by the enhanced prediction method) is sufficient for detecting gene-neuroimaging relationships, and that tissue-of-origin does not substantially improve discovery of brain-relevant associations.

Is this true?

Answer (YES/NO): NO